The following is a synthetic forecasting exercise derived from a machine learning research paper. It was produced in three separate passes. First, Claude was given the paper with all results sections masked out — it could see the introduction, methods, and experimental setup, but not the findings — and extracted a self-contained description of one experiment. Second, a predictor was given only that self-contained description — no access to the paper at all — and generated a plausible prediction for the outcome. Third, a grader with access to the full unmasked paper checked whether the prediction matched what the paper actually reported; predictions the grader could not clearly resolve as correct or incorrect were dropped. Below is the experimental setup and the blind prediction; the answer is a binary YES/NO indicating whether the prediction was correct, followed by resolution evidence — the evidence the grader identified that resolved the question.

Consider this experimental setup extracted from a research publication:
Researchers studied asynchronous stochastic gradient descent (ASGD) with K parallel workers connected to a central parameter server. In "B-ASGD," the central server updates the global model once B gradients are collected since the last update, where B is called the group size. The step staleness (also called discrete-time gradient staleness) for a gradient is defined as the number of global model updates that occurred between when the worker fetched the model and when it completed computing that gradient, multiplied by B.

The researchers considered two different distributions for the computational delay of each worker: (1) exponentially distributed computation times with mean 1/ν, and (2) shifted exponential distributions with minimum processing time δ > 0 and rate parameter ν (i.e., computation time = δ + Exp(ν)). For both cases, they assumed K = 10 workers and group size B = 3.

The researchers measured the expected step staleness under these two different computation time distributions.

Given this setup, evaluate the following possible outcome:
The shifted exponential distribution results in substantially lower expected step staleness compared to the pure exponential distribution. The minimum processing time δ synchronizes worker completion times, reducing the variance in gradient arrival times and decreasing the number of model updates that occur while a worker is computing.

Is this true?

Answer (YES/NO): NO